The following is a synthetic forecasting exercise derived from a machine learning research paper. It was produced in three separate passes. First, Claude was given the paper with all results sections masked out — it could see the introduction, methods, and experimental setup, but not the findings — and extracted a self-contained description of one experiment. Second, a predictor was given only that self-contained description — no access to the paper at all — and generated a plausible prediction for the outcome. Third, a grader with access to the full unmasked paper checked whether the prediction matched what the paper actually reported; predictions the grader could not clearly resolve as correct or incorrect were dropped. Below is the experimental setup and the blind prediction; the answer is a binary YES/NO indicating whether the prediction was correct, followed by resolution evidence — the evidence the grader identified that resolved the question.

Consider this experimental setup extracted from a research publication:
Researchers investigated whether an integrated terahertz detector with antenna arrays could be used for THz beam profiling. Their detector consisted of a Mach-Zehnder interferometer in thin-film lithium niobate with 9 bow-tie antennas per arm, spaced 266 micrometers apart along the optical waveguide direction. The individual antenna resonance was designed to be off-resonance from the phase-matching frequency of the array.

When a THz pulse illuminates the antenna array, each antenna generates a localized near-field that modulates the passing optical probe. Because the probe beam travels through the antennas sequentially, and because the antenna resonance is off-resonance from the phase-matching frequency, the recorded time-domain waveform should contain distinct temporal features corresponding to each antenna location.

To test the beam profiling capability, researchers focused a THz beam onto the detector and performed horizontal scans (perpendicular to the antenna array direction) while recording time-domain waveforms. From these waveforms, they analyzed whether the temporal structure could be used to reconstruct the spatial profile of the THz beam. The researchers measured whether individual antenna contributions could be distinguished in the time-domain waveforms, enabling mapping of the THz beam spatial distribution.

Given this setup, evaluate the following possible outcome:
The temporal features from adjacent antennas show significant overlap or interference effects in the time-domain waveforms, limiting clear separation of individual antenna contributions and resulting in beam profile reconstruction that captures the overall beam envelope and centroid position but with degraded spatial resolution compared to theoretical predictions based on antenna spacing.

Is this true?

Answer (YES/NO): NO